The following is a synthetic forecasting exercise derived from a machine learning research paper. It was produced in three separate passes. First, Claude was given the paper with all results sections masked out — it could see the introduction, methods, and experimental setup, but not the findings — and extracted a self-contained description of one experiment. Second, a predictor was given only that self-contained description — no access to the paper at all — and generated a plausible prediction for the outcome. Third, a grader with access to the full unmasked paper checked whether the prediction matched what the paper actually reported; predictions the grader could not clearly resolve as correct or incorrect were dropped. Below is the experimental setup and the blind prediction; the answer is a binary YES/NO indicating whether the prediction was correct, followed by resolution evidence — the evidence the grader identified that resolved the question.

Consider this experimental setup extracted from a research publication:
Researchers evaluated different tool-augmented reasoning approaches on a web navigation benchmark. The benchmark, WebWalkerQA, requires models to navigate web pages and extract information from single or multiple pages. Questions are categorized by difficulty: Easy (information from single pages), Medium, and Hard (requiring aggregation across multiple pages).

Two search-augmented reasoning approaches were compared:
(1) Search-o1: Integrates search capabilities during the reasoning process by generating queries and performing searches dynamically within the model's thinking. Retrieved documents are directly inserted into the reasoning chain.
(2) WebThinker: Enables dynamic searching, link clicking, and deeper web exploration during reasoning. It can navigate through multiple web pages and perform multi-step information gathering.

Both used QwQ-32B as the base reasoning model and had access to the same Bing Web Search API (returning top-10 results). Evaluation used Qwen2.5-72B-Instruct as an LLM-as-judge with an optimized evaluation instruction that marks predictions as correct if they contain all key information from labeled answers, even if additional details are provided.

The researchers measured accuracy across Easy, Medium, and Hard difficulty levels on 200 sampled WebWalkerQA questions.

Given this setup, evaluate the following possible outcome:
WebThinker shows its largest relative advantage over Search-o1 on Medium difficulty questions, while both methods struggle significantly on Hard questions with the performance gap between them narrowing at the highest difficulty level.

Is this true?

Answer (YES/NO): NO